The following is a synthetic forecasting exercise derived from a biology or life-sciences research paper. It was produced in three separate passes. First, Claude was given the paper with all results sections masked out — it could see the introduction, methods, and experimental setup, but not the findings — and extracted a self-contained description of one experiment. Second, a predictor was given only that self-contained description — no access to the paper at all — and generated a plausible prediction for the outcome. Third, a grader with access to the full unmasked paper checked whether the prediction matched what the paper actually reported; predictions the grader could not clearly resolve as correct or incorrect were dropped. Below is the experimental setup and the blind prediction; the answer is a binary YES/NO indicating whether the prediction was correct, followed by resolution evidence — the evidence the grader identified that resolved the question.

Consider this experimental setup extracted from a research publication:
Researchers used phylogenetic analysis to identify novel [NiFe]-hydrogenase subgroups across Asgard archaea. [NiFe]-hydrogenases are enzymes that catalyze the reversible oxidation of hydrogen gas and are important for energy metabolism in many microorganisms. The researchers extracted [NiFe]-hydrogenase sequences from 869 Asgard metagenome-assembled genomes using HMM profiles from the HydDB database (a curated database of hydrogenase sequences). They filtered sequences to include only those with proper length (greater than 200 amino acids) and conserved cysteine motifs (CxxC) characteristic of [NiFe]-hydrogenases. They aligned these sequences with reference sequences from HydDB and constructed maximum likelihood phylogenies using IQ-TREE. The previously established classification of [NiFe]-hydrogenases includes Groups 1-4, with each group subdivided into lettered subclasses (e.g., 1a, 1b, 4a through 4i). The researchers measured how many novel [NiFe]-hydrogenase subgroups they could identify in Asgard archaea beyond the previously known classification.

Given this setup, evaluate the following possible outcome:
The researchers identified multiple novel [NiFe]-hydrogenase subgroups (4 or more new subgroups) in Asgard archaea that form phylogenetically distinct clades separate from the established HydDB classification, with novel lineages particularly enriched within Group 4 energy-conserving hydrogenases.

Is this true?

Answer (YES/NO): YES